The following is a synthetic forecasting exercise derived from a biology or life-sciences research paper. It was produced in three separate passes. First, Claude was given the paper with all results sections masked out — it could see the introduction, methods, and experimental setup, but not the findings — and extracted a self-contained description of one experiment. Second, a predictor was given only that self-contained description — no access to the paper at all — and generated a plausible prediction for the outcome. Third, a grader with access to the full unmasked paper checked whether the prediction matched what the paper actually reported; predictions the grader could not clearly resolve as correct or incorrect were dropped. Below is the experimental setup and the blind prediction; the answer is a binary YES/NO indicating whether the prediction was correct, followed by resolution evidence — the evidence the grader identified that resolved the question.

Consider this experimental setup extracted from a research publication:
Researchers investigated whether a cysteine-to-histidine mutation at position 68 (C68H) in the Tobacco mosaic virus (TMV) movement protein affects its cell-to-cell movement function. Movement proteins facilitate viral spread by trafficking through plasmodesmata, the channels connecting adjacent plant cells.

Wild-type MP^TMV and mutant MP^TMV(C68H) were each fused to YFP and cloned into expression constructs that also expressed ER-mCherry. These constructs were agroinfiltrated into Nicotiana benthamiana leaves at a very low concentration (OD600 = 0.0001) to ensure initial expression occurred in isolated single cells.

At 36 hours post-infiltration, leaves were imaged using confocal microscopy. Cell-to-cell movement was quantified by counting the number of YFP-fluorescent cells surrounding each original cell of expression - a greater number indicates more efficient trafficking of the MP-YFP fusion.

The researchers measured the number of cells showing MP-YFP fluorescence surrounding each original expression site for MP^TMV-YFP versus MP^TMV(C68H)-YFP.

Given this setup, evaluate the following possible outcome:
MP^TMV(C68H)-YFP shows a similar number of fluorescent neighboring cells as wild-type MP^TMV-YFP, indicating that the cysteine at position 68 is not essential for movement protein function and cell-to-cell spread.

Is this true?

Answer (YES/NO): NO